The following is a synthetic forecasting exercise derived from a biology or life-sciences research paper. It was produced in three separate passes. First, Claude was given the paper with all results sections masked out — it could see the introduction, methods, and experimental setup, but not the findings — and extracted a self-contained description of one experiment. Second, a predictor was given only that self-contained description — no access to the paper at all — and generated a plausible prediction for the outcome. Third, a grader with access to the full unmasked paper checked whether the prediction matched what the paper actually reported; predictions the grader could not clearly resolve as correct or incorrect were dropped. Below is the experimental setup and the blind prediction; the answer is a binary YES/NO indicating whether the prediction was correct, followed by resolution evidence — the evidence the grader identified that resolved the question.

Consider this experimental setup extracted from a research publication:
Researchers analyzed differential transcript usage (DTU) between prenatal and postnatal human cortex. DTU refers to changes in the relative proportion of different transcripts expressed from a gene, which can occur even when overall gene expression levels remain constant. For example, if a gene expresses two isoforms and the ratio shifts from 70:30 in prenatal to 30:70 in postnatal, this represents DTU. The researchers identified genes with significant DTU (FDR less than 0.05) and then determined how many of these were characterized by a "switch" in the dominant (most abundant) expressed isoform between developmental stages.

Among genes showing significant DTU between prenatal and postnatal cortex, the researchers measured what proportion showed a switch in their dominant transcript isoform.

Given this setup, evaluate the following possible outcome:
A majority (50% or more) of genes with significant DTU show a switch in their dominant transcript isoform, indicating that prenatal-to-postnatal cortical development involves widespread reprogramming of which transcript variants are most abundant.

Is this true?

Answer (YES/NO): NO